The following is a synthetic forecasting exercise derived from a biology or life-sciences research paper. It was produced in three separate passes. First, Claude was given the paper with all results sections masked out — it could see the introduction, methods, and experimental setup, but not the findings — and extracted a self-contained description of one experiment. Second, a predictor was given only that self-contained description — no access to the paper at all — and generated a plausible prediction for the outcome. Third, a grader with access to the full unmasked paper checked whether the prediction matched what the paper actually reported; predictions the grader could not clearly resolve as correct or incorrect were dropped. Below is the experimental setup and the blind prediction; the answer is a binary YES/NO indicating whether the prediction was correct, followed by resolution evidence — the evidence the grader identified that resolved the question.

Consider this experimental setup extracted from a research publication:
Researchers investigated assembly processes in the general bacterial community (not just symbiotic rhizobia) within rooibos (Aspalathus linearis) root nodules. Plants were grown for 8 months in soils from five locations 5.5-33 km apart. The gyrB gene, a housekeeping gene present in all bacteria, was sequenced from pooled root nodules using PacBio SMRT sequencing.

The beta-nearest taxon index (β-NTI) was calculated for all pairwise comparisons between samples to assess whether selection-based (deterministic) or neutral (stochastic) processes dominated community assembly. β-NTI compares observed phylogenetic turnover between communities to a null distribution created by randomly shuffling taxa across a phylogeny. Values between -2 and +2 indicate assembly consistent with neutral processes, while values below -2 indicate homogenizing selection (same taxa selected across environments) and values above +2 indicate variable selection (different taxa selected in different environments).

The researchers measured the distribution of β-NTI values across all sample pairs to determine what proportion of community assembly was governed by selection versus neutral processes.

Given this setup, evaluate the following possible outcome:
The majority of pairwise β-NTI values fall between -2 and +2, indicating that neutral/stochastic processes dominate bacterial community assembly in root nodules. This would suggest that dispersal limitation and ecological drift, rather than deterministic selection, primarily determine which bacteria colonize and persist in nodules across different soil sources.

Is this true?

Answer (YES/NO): YES